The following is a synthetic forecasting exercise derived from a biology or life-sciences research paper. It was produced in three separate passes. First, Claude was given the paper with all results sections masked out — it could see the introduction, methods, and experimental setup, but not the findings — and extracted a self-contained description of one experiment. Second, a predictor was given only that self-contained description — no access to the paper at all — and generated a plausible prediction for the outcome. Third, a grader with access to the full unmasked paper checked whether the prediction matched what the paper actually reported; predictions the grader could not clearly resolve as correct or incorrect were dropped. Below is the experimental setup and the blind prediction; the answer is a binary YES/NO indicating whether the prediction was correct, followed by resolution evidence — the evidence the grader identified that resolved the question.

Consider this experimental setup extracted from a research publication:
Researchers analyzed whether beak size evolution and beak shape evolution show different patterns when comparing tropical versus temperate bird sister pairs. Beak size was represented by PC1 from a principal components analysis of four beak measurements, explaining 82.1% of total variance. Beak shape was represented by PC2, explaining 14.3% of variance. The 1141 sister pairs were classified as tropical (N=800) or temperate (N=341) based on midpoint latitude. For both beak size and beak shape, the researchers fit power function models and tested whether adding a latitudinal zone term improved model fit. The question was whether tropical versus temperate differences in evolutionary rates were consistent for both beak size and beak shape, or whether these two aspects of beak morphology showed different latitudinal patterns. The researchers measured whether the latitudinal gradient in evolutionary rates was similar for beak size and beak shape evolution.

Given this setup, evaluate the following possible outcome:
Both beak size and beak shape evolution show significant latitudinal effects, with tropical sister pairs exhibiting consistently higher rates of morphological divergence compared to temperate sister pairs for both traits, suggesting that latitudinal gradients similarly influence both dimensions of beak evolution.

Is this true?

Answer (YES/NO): NO